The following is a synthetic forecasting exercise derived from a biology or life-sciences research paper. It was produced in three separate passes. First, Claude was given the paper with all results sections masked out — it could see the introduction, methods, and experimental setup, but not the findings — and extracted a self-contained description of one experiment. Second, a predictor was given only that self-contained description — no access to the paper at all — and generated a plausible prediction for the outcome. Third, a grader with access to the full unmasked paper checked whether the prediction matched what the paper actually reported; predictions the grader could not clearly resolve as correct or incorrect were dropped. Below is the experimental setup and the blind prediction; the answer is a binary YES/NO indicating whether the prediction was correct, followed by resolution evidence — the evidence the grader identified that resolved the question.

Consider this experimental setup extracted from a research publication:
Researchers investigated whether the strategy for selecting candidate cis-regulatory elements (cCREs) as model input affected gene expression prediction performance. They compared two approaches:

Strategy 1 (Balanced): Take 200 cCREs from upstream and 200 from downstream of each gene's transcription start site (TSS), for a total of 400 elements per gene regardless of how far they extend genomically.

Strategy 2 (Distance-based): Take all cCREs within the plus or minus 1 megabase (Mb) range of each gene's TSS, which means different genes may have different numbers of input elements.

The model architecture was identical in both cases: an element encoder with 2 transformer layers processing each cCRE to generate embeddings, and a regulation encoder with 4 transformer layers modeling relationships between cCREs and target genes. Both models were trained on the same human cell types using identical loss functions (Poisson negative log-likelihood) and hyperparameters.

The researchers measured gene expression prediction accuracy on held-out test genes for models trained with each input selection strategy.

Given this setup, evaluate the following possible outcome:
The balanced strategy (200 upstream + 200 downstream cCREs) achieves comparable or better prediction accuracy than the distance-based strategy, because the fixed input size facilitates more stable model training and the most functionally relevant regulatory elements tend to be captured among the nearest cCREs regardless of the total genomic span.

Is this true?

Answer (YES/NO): YES